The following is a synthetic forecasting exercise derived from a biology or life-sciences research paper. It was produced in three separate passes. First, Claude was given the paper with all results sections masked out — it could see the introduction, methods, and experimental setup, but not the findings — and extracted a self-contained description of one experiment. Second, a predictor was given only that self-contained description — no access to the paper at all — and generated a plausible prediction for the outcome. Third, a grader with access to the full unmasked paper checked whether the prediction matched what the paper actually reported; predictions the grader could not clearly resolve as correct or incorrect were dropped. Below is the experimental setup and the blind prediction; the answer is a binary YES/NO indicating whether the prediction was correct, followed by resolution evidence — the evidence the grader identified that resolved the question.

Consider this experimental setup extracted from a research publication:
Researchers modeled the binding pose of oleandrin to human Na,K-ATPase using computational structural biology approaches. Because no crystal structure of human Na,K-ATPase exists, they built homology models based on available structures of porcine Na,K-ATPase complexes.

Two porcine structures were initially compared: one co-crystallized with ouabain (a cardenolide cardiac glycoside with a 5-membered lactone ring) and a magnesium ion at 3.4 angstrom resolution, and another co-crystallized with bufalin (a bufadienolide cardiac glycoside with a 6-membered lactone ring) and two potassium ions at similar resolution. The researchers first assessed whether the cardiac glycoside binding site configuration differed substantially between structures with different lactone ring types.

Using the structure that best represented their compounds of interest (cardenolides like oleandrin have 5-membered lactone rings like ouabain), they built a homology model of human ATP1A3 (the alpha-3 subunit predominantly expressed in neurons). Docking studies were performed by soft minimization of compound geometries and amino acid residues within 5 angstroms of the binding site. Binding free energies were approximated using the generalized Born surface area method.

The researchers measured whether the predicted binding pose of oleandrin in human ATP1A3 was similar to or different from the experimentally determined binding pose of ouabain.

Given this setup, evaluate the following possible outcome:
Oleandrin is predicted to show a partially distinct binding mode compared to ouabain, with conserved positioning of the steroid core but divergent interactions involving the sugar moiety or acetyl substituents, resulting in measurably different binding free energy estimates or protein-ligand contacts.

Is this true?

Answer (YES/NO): NO